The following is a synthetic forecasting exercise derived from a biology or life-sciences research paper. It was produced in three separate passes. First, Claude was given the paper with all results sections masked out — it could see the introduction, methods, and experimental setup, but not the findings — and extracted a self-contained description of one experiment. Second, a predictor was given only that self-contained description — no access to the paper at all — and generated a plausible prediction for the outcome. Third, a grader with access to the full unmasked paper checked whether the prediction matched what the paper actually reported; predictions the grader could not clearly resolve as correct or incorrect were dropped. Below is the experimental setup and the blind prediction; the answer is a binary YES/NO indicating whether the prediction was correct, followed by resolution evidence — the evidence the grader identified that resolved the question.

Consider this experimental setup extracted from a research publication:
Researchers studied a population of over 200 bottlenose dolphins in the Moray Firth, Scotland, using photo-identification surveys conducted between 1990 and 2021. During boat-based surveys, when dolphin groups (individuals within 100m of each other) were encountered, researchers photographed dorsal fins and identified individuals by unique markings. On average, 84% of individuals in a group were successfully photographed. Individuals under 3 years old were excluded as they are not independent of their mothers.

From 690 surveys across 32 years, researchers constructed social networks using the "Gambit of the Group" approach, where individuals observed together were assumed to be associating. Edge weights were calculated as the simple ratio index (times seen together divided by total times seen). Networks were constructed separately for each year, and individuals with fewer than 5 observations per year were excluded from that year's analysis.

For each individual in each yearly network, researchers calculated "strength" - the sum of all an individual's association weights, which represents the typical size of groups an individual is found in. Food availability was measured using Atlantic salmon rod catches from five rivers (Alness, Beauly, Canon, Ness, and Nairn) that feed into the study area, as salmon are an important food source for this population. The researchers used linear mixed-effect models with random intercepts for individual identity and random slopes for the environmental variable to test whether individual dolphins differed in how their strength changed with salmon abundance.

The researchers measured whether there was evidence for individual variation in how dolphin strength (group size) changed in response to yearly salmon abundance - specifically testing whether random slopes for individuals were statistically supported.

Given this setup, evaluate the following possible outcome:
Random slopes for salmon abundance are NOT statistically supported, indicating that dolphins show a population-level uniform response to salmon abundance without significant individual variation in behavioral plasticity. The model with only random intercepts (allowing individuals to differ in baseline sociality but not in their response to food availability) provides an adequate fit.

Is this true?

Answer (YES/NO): NO